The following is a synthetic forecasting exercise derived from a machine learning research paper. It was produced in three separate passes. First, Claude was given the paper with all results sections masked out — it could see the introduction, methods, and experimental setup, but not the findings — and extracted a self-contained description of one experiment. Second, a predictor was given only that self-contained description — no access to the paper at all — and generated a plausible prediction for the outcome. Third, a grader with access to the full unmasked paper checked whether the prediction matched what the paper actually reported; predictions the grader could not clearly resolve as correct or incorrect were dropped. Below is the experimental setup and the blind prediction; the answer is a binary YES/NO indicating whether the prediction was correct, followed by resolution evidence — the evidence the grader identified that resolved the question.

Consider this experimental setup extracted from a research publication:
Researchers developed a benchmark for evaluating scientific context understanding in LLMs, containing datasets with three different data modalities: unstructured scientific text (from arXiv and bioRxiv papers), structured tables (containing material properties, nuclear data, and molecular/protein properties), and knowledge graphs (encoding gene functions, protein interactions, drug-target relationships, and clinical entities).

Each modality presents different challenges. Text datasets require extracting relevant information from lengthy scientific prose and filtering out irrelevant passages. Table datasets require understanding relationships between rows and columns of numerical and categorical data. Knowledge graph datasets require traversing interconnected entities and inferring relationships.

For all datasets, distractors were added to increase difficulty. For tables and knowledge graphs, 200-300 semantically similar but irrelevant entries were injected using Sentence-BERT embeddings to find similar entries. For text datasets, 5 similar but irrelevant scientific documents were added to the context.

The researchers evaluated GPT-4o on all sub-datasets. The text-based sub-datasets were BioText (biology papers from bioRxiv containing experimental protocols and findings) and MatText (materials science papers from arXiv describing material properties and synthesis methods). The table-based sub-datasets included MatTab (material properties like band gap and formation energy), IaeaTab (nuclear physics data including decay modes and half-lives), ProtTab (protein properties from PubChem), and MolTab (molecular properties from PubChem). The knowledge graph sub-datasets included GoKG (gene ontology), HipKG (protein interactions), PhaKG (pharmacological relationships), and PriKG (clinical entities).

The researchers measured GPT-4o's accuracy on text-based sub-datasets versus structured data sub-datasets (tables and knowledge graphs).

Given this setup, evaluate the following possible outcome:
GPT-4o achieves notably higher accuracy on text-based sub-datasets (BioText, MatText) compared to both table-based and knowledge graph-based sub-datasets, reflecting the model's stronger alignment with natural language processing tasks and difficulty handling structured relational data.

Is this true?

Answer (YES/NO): YES